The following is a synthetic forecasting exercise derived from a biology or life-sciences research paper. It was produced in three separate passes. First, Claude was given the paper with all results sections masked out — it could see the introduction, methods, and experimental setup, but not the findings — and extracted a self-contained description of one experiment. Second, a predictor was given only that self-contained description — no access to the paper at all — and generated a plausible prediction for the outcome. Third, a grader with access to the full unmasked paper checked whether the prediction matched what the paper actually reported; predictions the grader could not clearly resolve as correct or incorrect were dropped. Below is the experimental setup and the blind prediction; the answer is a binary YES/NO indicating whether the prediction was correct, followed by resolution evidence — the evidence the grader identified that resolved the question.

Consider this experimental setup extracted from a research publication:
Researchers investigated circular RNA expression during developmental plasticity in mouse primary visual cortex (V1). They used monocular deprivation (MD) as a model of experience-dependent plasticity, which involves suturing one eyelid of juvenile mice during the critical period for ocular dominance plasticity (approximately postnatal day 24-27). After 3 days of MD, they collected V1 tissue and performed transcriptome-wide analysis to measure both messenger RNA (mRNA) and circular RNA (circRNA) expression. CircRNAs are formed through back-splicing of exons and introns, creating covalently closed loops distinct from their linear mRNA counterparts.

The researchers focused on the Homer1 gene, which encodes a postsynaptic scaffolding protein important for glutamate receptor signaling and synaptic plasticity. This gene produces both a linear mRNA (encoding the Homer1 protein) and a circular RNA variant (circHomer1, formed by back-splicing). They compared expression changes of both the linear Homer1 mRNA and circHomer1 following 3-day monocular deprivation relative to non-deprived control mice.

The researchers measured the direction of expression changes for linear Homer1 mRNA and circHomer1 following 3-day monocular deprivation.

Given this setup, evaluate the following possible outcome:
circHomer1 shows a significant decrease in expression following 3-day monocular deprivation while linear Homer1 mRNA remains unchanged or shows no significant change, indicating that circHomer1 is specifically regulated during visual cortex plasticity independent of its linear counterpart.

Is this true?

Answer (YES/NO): NO